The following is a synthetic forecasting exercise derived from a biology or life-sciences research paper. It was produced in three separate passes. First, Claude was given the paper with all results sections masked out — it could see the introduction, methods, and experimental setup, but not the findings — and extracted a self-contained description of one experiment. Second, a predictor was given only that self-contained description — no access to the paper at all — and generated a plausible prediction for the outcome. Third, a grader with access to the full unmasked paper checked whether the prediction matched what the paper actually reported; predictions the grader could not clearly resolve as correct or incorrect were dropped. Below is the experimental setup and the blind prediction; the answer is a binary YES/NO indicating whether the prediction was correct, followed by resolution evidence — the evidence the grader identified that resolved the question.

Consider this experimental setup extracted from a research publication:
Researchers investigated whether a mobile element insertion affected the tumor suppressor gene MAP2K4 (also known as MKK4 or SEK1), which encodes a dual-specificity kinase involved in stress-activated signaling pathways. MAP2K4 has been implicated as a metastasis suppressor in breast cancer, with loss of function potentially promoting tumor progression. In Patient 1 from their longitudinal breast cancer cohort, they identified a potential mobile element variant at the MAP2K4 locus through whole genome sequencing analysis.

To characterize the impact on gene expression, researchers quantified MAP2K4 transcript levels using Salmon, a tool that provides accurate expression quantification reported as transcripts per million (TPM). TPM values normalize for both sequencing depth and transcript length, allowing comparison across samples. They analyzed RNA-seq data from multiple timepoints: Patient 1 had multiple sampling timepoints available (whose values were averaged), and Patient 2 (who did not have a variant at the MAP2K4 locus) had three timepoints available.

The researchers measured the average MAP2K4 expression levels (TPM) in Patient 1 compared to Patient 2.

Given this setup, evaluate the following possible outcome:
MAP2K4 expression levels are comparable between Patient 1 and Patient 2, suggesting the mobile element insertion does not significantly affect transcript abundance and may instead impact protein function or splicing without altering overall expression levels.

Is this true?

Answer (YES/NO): NO